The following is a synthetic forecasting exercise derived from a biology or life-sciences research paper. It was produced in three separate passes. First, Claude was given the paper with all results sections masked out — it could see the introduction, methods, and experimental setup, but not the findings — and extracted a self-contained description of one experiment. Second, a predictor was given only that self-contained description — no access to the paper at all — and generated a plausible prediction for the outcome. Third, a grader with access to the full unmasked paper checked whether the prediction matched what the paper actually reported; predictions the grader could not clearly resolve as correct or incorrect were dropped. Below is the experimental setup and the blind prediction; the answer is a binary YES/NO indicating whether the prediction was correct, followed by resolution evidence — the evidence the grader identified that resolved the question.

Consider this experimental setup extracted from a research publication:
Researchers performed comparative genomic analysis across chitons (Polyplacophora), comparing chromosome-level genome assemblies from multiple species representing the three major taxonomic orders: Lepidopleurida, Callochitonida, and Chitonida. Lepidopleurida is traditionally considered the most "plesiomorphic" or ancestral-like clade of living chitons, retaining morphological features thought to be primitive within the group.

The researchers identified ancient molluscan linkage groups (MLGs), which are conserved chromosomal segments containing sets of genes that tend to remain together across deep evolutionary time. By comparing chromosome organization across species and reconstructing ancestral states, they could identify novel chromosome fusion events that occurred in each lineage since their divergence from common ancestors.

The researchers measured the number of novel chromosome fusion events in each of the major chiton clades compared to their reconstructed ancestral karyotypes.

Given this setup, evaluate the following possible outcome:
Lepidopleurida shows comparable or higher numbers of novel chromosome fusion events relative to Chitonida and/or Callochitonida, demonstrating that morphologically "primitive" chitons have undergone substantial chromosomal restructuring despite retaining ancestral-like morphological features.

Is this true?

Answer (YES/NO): YES